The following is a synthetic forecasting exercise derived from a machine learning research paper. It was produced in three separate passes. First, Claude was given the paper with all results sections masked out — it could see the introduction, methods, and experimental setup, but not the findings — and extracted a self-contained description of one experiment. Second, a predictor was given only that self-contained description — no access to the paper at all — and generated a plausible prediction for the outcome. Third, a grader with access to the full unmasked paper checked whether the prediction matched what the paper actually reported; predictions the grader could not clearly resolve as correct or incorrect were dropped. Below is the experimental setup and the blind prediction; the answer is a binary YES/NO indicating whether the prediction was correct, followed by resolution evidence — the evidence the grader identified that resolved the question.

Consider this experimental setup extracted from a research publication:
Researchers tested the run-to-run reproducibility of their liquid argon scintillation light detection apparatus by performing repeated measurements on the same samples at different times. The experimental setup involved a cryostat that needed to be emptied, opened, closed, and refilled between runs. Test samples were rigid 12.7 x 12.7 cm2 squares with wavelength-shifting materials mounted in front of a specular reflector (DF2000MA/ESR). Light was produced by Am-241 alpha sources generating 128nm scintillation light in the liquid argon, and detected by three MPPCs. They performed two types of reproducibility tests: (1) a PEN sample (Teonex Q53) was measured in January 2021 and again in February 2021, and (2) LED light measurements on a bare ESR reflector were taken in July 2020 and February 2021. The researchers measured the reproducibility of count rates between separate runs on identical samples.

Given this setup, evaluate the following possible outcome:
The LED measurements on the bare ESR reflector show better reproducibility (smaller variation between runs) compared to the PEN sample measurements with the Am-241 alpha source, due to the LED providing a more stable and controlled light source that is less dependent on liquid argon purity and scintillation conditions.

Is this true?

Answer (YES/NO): YES